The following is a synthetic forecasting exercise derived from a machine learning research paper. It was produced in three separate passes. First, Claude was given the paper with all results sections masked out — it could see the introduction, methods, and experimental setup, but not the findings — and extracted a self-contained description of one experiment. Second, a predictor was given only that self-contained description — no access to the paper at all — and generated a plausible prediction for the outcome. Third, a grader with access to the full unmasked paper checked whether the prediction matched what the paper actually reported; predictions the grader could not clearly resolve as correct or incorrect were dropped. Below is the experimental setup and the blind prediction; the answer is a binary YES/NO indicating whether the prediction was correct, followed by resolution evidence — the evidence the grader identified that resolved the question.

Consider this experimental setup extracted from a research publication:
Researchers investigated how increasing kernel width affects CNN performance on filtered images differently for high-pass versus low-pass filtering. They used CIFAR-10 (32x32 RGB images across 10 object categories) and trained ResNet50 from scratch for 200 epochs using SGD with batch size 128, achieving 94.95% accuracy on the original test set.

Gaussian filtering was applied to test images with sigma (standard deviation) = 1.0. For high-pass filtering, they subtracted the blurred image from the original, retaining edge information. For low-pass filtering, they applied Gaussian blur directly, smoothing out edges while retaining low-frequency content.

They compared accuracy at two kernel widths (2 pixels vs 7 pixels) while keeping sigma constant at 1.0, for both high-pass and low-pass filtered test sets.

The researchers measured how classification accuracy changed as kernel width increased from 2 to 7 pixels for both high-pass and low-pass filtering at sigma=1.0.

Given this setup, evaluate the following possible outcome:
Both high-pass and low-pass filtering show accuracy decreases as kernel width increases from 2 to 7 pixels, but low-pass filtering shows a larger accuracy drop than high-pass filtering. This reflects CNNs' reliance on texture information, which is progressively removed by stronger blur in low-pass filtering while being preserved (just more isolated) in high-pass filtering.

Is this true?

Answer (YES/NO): NO